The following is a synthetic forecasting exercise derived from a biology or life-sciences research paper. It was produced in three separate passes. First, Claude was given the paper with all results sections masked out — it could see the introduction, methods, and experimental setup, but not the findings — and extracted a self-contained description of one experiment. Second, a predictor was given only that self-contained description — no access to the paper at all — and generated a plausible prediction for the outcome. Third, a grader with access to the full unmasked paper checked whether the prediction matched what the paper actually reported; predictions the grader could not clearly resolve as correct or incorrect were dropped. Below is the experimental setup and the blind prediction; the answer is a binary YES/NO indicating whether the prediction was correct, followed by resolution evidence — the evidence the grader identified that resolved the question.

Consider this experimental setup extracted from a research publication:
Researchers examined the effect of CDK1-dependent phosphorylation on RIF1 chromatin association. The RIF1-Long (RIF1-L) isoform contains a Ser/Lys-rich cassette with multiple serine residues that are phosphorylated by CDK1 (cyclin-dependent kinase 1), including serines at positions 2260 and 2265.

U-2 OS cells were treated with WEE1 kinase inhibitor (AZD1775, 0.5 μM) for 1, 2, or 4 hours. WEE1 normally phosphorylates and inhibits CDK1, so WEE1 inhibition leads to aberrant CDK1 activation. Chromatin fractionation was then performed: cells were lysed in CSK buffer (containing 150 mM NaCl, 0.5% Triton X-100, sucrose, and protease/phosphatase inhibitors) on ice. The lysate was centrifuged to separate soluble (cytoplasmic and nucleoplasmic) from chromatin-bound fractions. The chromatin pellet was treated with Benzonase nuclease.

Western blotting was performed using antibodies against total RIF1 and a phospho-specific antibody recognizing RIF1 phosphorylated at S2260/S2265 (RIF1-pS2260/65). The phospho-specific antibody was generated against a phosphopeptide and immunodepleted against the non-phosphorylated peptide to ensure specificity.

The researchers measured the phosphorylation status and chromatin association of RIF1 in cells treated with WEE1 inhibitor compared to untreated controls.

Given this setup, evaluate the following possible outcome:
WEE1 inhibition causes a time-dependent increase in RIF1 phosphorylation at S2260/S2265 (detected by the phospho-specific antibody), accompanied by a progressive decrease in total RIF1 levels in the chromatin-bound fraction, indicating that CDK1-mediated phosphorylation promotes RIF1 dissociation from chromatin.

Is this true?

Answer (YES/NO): NO